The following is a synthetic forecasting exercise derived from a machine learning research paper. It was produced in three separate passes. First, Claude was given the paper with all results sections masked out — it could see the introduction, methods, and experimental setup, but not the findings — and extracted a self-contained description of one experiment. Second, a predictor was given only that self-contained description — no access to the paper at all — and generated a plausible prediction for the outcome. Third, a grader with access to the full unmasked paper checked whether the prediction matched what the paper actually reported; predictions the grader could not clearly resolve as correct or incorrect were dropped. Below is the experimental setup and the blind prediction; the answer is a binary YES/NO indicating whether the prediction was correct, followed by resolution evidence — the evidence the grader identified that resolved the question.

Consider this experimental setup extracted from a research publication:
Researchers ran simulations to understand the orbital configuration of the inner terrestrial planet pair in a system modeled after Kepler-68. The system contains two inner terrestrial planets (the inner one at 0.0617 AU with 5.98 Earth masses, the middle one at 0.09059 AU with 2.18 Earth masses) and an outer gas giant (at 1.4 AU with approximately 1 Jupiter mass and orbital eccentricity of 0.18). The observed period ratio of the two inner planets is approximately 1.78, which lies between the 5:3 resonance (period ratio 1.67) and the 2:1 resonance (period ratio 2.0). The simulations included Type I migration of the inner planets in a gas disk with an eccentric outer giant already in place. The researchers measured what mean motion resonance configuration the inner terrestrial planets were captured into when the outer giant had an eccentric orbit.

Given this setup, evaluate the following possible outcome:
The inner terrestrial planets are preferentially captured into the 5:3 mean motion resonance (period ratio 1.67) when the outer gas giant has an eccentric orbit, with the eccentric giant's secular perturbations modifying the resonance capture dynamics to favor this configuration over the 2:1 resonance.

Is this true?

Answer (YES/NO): NO